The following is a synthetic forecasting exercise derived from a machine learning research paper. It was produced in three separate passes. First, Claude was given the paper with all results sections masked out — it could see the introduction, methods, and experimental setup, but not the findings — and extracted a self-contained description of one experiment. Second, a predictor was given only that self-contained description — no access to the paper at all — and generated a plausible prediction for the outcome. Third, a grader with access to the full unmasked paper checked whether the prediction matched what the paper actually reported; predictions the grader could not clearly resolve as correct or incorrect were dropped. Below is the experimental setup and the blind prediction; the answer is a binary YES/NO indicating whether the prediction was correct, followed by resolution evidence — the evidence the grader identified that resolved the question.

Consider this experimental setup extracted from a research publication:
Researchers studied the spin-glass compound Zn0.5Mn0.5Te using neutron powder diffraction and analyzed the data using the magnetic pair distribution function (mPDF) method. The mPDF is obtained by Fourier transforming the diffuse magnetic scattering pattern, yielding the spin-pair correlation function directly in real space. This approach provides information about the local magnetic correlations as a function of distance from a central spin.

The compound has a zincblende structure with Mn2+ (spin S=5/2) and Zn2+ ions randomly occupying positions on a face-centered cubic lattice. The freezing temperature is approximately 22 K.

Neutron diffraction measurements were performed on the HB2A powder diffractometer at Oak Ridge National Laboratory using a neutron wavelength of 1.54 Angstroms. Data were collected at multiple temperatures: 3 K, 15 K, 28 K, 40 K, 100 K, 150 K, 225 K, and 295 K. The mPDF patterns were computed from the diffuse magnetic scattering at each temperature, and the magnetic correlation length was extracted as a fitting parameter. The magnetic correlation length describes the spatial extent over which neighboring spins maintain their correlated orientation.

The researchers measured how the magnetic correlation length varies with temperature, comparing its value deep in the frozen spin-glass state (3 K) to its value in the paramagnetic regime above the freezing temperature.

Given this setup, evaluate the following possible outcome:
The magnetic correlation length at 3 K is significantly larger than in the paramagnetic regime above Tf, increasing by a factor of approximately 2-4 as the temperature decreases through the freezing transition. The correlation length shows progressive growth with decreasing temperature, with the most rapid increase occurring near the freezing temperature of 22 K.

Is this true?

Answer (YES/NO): NO